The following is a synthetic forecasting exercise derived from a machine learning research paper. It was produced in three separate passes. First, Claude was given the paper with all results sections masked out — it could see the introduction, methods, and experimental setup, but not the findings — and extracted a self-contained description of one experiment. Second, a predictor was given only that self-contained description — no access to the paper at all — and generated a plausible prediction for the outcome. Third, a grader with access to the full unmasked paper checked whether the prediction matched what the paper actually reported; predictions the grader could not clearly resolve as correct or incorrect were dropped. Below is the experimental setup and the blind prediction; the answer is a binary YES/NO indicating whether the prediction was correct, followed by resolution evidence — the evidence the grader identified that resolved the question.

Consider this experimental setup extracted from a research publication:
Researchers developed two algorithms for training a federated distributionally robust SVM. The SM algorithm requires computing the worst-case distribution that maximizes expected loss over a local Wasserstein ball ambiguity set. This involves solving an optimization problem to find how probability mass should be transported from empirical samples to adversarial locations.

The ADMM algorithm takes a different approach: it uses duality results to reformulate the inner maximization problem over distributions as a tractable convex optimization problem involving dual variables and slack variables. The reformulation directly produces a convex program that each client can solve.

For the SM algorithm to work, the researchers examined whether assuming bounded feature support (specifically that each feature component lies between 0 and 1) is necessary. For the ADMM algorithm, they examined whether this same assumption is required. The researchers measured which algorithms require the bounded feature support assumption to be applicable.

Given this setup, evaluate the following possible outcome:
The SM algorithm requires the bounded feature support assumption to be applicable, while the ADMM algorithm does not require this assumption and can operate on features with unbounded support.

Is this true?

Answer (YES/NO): YES